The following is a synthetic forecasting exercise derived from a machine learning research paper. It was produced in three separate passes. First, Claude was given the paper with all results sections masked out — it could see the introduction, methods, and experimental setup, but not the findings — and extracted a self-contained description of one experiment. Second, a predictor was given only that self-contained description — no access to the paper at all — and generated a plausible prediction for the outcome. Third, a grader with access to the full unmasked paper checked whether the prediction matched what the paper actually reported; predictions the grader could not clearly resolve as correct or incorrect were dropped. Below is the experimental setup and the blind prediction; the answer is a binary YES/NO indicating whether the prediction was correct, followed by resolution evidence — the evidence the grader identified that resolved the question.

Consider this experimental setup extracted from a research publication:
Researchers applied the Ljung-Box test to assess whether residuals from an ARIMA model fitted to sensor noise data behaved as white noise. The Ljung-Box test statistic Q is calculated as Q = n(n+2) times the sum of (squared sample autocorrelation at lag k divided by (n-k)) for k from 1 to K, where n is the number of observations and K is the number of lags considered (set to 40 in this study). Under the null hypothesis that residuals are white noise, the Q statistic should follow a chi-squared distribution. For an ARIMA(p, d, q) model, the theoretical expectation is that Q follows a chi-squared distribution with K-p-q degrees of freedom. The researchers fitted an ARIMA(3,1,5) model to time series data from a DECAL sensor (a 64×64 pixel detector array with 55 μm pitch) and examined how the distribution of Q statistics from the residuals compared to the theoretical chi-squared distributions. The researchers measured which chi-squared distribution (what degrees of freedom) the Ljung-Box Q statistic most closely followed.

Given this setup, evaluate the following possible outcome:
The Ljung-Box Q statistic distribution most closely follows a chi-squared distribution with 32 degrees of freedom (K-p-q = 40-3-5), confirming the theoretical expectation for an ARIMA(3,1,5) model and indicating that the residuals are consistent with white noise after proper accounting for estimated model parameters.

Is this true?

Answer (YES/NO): NO